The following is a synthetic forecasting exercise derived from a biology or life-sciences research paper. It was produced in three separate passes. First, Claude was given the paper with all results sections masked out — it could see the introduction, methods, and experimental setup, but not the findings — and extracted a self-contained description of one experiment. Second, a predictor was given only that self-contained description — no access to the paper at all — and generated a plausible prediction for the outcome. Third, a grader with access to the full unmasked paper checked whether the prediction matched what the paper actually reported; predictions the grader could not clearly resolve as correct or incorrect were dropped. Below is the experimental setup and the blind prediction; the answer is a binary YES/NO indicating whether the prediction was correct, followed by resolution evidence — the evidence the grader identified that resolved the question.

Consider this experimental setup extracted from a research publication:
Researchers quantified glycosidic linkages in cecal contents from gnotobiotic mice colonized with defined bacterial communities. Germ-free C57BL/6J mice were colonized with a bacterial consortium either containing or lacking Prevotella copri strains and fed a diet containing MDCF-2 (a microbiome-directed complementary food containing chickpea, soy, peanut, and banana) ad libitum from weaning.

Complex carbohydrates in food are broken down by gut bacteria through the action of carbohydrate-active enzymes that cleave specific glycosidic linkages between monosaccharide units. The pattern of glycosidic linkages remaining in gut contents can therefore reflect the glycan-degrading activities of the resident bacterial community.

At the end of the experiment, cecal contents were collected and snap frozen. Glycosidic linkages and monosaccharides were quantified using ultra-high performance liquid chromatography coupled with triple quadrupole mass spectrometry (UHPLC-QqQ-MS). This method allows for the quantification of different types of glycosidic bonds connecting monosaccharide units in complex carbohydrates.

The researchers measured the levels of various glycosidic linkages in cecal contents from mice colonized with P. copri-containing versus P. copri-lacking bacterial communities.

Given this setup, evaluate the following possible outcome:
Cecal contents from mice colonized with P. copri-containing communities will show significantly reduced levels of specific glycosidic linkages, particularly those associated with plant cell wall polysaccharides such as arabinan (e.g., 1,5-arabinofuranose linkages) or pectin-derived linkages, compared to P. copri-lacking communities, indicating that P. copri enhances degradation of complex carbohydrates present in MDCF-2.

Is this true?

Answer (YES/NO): YES